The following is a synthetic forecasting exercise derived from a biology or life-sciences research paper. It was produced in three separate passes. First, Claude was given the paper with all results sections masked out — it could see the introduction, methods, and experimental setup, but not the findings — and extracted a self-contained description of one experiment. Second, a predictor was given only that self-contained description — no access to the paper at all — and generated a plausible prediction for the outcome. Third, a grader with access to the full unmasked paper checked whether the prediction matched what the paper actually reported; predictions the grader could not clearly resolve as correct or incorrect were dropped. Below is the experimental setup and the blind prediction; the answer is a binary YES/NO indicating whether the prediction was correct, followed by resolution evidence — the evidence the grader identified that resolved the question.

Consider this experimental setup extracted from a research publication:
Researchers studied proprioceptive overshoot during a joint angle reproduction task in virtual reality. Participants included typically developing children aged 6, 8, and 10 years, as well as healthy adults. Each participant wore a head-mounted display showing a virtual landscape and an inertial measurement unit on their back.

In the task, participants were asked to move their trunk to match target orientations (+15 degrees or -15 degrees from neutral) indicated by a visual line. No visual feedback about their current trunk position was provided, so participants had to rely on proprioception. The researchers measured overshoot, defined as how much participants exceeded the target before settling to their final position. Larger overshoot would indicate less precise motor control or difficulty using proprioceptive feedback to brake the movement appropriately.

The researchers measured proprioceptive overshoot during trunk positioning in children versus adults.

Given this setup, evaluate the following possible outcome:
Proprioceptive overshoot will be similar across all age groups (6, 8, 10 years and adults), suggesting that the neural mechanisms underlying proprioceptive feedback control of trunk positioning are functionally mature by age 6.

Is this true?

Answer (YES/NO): NO